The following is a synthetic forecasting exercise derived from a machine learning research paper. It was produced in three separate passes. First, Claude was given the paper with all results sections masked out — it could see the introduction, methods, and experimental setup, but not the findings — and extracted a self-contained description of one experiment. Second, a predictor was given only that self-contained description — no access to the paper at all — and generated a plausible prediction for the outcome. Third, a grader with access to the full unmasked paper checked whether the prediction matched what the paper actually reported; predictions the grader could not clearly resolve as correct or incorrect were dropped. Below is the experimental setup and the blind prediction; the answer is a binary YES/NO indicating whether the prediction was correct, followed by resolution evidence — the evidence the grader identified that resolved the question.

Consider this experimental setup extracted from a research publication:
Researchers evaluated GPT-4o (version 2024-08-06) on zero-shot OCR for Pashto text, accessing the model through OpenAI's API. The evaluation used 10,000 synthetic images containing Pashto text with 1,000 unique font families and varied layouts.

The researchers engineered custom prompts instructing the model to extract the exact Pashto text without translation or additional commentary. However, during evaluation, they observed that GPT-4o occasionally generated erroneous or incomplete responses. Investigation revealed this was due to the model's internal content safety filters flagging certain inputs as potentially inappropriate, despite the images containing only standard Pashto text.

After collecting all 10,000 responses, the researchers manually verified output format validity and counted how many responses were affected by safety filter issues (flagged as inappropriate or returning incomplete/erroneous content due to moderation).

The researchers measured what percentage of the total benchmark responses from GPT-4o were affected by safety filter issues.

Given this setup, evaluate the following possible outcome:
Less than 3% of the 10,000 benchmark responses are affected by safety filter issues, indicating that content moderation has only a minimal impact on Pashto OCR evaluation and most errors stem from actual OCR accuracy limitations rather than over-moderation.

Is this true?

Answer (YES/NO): NO